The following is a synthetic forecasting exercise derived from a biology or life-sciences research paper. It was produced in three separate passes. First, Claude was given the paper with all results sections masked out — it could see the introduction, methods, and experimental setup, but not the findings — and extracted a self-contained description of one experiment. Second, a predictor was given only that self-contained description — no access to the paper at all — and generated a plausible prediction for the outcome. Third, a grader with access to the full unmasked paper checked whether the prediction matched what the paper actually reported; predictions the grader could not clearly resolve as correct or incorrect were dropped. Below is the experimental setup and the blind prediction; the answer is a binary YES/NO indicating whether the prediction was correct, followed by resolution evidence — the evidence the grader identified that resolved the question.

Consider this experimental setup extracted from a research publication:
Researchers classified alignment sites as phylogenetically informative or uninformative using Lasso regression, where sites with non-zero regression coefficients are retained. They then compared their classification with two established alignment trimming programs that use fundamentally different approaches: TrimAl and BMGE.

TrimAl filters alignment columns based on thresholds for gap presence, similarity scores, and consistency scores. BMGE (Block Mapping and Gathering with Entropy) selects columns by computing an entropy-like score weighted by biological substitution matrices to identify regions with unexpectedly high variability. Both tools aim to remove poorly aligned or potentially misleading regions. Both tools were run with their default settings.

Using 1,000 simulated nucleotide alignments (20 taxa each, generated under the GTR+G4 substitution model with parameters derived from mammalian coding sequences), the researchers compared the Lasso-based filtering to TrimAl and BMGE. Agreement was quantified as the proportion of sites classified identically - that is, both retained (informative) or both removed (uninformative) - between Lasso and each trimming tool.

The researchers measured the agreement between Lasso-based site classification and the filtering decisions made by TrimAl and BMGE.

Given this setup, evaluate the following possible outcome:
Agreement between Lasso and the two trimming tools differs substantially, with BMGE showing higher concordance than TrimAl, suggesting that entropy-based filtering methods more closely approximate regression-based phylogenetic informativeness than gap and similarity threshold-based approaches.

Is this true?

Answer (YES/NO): NO